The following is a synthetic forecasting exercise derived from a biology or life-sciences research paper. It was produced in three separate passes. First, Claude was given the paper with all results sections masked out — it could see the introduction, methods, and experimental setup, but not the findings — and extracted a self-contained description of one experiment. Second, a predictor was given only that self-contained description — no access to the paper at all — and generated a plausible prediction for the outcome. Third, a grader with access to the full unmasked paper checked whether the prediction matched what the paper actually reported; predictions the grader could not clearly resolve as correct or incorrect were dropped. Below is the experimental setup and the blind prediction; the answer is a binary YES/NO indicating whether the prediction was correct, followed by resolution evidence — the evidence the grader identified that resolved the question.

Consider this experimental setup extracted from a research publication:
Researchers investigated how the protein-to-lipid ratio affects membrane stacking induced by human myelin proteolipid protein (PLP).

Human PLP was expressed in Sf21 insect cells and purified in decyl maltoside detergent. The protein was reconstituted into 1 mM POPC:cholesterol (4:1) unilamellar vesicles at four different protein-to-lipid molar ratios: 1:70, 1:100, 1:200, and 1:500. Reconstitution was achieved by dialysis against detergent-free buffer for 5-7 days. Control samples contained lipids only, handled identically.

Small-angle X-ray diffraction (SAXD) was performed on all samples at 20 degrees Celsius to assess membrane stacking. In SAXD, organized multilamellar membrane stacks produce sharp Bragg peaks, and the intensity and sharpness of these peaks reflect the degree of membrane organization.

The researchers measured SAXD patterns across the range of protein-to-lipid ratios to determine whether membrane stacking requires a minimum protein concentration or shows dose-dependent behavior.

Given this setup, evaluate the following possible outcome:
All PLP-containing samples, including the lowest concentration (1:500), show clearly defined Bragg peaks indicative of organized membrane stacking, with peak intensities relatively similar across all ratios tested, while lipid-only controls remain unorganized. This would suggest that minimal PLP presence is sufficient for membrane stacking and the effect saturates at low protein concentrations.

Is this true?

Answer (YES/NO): NO